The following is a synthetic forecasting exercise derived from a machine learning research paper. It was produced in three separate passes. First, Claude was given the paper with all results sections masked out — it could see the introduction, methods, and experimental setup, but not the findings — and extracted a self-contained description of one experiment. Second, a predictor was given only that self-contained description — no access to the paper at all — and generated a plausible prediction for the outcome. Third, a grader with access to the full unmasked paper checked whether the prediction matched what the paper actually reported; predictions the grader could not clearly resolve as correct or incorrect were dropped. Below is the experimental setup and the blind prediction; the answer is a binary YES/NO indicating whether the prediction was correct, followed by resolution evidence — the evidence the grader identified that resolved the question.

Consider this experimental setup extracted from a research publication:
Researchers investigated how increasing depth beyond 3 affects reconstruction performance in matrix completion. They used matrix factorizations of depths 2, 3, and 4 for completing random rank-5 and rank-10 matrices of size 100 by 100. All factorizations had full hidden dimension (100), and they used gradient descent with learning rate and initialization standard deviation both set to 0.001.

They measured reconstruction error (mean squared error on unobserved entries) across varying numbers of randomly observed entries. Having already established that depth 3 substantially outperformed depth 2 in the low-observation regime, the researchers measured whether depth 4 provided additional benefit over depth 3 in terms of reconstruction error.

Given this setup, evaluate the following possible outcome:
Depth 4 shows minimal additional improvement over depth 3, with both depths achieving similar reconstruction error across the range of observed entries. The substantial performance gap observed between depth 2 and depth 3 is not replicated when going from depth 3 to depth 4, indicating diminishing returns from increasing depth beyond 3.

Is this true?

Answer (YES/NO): YES